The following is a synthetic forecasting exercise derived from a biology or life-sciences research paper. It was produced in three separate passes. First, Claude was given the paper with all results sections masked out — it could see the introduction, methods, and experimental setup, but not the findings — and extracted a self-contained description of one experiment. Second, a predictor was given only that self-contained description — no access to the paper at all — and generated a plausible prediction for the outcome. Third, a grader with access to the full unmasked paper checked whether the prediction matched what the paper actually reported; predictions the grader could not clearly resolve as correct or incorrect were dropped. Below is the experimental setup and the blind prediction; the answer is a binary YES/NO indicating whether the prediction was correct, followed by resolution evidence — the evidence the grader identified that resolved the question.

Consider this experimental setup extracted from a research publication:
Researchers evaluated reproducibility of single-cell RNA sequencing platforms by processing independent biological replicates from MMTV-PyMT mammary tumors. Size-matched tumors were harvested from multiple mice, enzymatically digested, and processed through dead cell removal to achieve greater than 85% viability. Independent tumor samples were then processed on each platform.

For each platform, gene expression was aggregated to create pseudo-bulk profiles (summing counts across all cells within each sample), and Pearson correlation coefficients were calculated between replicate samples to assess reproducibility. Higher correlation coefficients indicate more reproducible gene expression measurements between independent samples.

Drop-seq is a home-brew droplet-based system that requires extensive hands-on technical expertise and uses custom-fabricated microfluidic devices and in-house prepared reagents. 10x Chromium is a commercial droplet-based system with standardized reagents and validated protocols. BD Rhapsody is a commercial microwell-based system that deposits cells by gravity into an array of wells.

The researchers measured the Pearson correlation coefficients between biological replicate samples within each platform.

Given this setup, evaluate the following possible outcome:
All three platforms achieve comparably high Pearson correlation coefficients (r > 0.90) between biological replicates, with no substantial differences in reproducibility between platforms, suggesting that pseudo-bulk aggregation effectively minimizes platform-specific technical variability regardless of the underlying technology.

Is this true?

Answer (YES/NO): YES